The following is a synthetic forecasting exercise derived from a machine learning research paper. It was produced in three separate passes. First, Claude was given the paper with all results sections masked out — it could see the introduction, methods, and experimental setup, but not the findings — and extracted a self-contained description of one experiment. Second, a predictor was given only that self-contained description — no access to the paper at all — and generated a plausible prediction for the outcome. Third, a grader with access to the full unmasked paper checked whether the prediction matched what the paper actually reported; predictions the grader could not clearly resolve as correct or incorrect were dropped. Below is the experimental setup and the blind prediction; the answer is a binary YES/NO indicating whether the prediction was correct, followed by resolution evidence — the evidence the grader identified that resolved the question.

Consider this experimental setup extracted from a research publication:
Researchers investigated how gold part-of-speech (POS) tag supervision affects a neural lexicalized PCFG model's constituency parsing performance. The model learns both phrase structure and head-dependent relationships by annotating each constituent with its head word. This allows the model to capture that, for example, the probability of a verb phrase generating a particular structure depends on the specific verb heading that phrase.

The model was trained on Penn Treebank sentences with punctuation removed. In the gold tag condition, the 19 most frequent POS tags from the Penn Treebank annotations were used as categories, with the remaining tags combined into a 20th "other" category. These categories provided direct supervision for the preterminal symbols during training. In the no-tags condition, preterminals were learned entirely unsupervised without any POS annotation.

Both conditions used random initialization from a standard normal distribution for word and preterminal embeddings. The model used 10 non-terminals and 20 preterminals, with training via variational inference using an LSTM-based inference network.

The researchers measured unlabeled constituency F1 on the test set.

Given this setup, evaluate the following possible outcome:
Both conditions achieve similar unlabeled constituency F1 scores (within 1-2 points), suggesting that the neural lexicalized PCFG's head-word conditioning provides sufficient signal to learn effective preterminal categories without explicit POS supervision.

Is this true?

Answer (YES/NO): YES